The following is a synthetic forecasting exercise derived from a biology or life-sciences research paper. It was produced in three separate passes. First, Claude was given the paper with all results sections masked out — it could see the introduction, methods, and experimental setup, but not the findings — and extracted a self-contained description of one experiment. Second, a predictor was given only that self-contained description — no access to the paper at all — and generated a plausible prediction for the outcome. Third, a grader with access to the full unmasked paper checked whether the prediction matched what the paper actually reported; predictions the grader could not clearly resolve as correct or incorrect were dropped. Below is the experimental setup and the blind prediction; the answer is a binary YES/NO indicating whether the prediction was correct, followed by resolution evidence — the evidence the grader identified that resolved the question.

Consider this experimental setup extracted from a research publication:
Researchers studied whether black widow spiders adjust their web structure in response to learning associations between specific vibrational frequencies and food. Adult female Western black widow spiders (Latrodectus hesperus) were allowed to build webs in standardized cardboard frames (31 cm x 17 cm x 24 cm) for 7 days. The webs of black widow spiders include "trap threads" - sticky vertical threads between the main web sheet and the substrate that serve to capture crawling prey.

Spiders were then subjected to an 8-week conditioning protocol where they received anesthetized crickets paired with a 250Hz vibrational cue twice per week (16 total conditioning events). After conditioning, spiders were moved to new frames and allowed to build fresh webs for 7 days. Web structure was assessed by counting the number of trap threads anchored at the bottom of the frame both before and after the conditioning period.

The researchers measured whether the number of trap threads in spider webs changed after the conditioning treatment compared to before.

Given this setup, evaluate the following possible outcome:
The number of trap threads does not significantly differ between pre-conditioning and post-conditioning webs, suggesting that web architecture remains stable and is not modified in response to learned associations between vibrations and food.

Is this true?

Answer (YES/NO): NO